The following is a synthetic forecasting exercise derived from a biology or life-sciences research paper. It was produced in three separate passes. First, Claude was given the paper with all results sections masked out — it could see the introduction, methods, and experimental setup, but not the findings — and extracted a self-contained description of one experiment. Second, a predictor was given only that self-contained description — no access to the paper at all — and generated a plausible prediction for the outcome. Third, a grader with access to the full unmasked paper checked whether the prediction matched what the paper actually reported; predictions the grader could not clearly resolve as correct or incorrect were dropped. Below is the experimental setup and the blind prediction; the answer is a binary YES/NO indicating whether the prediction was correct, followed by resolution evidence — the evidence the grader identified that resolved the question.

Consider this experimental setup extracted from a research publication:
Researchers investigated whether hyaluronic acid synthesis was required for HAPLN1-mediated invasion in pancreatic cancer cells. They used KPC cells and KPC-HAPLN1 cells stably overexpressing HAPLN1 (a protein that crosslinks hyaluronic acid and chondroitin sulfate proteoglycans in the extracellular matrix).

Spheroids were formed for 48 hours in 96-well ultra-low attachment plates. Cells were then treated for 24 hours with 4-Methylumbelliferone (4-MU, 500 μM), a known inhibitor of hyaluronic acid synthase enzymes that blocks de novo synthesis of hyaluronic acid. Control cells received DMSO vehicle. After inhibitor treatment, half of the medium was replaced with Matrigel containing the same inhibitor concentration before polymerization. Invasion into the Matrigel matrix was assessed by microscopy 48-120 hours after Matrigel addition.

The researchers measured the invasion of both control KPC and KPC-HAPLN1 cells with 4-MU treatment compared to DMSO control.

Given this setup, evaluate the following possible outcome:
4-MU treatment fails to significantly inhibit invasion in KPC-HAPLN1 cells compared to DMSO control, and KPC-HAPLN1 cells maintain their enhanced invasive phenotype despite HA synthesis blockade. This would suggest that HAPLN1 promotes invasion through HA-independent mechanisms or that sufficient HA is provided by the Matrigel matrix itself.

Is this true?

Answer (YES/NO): NO